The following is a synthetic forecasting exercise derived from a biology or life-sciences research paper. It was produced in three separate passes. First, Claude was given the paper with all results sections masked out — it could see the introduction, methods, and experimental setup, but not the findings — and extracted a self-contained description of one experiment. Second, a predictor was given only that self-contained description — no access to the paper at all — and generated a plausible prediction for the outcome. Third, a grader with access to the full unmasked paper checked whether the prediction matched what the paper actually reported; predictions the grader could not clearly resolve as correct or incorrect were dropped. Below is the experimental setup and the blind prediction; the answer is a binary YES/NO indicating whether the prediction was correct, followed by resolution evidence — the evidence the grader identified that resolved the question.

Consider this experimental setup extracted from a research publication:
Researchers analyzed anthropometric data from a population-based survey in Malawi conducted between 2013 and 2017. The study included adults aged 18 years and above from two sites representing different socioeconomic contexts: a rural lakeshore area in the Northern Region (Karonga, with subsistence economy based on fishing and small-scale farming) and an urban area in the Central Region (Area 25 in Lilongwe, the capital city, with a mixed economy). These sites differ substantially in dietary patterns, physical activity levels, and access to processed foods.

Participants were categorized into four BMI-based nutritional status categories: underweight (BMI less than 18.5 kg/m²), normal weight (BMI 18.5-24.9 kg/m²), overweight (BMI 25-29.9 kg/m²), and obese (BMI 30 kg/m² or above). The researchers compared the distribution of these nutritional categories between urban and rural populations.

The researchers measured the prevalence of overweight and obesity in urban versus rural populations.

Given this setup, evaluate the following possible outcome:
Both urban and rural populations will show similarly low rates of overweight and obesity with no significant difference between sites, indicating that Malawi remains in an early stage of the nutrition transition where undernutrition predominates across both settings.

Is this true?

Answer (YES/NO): NO